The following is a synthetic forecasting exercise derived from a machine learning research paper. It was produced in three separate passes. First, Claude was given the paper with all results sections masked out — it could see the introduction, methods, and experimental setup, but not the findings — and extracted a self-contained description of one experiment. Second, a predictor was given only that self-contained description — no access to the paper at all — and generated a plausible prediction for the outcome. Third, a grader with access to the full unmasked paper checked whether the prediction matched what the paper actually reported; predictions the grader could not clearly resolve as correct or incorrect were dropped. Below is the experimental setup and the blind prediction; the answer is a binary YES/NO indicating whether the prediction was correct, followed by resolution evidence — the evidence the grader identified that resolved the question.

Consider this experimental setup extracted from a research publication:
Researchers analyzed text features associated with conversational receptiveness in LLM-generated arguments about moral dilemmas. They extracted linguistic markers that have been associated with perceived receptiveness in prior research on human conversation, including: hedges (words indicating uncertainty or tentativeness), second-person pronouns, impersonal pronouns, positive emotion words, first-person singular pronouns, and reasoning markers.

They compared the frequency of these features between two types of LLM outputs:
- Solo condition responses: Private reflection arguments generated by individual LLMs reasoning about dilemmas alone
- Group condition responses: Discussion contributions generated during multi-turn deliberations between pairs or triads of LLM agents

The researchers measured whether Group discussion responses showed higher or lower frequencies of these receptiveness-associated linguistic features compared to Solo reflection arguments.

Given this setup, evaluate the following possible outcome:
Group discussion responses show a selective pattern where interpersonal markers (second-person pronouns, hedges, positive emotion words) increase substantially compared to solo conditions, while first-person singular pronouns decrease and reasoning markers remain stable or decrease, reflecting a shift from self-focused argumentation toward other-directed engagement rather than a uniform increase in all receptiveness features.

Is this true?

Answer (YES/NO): NO